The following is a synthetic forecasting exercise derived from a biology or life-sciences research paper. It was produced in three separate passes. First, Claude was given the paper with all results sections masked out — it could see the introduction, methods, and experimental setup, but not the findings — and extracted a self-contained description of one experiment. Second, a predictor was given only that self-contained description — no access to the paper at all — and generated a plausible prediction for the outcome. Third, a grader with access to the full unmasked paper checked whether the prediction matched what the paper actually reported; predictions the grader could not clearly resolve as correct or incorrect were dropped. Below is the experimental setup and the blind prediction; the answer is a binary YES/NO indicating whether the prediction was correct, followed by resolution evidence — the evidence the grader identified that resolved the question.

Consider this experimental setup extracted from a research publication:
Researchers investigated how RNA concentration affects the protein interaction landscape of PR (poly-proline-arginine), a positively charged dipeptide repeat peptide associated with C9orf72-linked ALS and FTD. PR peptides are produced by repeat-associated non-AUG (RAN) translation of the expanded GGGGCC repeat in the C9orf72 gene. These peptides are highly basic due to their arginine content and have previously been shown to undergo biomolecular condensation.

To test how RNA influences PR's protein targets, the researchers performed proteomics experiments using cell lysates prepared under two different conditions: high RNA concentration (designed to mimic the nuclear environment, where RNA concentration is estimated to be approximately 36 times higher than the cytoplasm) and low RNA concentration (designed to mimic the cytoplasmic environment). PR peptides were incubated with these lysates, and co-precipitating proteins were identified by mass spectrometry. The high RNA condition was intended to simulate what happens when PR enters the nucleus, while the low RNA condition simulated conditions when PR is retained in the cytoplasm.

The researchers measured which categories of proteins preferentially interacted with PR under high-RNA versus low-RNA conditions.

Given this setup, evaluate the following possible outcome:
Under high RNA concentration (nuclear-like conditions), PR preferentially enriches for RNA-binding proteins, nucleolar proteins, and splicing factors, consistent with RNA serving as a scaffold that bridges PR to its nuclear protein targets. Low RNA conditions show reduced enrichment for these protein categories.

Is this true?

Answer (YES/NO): YES